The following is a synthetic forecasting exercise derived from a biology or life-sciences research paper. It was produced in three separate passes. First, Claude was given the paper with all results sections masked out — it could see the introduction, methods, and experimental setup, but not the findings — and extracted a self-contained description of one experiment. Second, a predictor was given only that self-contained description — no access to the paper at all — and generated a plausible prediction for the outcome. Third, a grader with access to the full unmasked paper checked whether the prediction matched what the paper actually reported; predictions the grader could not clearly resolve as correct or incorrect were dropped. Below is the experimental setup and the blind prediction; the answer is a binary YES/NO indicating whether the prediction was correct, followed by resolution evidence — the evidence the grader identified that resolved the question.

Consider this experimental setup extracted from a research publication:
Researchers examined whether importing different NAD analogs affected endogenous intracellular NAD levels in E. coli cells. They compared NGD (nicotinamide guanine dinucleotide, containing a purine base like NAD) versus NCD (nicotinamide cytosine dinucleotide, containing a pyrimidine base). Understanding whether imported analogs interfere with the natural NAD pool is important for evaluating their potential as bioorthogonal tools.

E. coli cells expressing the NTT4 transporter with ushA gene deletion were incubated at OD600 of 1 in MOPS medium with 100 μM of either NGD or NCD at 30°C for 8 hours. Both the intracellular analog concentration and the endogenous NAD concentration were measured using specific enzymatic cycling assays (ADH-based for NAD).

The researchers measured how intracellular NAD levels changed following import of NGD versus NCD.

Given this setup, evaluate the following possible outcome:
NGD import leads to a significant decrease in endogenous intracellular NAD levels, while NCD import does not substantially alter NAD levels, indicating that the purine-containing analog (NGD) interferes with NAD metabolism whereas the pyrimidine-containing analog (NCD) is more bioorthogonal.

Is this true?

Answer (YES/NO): NO